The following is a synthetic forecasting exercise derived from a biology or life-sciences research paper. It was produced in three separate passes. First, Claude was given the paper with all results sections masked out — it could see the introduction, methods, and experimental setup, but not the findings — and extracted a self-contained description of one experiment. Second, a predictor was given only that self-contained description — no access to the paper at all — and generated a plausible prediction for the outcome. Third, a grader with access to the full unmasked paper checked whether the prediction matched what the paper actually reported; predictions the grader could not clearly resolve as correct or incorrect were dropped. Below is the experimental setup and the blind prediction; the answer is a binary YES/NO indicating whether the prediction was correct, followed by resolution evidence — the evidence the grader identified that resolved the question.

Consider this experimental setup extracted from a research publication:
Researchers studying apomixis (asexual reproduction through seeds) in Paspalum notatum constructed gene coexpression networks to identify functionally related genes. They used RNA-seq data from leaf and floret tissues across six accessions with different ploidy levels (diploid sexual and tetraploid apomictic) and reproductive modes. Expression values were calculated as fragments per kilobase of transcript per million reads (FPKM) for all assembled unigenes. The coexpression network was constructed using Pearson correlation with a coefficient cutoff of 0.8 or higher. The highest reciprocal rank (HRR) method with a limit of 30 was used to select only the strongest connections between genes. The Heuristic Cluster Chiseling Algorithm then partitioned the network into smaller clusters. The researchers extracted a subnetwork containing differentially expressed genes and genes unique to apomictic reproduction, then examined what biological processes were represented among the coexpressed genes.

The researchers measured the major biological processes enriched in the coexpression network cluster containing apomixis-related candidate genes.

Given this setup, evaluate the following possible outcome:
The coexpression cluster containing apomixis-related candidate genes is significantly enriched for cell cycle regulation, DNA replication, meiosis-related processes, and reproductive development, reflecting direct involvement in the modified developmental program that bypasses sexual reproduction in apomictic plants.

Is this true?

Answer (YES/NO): YES